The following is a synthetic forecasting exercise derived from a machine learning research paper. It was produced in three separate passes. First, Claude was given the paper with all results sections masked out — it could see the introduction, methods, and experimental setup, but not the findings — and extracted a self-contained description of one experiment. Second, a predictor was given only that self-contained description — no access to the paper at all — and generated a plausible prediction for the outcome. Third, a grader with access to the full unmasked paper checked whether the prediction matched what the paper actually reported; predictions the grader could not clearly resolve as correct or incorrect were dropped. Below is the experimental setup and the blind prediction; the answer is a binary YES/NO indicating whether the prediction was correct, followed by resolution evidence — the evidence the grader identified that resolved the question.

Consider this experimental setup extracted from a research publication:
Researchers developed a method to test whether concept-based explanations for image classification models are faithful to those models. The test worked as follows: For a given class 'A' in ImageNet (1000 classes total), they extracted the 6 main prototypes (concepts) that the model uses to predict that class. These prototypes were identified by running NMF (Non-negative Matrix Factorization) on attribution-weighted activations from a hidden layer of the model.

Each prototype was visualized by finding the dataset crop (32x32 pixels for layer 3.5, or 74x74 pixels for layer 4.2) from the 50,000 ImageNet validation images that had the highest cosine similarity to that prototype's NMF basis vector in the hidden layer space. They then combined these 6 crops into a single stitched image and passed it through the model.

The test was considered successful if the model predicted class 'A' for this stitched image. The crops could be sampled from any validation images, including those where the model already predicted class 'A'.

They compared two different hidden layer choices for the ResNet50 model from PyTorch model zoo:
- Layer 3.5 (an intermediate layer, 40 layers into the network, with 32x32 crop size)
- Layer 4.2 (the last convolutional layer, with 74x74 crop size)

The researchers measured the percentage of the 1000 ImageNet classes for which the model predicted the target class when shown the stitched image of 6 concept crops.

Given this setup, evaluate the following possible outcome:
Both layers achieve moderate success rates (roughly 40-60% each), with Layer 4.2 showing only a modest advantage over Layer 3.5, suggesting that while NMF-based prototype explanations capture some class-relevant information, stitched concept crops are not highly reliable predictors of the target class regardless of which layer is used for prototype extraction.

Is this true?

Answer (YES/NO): NO